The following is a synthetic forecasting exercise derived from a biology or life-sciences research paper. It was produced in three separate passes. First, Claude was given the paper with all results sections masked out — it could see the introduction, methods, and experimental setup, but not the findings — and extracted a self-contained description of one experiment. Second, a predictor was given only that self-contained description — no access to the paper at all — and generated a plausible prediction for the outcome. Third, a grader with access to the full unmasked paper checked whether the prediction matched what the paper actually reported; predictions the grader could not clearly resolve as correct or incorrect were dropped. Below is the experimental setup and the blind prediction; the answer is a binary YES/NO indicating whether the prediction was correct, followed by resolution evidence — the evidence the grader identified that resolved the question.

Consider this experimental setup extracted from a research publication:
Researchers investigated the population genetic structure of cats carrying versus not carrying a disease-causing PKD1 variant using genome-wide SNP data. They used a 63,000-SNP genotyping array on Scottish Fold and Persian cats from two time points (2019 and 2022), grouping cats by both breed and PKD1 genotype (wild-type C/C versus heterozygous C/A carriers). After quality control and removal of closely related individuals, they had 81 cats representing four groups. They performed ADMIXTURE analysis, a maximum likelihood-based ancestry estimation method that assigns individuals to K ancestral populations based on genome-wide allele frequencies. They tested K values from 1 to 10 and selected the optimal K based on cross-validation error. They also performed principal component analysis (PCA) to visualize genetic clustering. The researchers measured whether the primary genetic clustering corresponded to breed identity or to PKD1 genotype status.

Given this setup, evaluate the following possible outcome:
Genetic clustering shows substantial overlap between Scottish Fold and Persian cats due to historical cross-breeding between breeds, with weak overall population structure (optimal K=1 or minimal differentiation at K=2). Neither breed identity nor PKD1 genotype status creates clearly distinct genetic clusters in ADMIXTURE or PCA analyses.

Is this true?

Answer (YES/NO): NO